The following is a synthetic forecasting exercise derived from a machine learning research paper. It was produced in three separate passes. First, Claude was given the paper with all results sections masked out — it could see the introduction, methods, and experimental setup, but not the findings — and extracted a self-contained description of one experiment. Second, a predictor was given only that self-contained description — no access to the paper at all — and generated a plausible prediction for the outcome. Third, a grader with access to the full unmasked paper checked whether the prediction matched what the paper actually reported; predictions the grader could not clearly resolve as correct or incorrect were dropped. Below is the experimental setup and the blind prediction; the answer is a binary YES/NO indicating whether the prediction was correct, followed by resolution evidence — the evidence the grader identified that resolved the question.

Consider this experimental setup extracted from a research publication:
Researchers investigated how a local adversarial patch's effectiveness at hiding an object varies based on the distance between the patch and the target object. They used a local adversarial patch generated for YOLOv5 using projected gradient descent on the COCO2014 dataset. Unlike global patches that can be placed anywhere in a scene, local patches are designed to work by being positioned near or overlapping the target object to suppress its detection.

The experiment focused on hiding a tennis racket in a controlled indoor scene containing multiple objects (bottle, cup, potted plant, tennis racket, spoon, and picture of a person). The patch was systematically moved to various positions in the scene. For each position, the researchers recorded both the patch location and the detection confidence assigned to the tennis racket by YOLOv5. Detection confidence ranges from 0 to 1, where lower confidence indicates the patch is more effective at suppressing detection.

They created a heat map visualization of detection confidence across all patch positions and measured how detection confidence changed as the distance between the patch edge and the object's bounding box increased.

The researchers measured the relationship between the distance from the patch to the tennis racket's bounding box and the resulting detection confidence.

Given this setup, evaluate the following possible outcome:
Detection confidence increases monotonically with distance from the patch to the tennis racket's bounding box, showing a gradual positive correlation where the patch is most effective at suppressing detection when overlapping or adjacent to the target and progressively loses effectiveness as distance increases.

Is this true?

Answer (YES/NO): NO